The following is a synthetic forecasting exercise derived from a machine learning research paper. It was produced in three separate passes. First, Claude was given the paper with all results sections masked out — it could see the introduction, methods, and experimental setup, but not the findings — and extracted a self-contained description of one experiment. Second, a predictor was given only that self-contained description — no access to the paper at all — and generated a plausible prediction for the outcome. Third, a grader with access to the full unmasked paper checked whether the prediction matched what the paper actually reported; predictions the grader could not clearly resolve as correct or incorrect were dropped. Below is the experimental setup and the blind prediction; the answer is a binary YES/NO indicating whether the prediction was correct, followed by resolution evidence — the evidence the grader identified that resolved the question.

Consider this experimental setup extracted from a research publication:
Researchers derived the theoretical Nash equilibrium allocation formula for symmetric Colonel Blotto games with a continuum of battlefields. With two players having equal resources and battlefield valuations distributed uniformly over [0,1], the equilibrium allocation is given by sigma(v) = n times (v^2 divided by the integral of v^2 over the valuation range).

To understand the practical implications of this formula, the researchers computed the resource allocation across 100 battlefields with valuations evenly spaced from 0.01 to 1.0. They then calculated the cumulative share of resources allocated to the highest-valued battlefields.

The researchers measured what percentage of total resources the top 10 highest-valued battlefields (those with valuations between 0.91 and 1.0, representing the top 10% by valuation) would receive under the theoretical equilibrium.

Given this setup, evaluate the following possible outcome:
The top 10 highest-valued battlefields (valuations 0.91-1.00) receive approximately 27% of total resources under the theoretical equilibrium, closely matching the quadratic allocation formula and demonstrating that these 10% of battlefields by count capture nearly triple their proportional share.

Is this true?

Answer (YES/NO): NO